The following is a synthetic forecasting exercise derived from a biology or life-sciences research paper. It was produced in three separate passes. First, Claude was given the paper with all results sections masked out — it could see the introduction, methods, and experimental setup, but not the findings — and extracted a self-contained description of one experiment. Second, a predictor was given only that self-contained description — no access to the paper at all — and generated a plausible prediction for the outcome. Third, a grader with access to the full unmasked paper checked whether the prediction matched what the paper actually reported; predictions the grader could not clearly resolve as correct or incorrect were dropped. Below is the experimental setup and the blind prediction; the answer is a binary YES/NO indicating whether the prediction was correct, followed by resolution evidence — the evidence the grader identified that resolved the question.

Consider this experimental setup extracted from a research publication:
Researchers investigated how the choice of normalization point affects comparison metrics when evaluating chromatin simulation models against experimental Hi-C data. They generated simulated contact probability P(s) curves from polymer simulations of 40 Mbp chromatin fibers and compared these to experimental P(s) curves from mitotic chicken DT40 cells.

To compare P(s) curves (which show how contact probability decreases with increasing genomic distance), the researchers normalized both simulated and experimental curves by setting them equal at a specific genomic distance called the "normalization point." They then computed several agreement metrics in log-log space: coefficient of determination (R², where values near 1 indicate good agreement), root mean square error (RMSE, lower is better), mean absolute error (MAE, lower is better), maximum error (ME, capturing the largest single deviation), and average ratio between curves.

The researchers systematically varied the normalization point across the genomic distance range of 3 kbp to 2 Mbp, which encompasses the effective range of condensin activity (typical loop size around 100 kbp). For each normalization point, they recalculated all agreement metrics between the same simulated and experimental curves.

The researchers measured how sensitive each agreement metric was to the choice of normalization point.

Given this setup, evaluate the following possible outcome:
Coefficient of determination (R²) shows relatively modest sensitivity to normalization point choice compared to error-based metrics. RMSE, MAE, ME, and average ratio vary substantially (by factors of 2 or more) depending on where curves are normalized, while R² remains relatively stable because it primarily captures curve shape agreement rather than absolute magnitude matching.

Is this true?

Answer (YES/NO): NO